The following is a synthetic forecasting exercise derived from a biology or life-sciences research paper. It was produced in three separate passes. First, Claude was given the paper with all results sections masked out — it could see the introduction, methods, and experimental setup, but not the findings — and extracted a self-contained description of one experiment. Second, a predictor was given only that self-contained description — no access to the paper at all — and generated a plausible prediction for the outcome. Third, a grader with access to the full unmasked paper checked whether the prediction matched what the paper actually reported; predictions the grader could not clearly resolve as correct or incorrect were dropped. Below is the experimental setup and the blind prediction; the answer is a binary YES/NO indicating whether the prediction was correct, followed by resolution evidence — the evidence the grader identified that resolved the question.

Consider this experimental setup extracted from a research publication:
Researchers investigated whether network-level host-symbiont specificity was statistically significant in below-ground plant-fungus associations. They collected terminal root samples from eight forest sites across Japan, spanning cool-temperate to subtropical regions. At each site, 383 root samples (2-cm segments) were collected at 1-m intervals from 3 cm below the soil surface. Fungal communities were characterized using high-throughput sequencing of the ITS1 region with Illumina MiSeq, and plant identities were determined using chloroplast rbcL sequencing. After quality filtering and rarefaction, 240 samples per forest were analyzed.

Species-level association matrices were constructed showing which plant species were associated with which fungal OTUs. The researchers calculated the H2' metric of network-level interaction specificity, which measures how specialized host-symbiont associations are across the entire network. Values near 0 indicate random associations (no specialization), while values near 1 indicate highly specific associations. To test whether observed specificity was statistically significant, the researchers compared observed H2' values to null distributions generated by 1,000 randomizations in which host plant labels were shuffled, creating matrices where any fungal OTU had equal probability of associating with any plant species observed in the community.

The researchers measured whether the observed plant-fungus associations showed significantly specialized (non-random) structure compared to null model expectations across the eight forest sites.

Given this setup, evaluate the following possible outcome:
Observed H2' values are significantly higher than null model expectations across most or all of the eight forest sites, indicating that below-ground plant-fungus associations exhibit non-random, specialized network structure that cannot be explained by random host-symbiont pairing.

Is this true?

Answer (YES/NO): YES